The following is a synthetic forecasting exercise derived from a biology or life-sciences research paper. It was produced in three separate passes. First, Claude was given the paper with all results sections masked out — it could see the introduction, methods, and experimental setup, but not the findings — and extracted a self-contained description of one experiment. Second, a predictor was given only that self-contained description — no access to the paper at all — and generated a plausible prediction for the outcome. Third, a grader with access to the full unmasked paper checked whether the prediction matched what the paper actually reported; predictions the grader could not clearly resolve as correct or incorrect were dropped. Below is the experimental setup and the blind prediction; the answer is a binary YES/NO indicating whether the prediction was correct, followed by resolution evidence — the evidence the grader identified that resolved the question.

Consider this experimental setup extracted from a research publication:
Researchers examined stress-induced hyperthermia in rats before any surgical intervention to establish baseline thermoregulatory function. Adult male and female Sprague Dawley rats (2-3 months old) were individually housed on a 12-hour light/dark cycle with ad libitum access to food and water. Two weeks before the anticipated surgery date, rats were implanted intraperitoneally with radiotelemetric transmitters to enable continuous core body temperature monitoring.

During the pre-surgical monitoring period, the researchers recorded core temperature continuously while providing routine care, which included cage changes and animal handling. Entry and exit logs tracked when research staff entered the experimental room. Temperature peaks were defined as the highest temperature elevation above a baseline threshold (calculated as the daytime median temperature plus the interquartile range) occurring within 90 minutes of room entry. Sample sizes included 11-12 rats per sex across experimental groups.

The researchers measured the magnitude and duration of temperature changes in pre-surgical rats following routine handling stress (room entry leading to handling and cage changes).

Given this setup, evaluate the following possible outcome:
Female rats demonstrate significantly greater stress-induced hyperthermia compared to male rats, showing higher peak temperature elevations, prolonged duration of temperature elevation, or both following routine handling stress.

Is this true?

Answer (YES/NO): NO